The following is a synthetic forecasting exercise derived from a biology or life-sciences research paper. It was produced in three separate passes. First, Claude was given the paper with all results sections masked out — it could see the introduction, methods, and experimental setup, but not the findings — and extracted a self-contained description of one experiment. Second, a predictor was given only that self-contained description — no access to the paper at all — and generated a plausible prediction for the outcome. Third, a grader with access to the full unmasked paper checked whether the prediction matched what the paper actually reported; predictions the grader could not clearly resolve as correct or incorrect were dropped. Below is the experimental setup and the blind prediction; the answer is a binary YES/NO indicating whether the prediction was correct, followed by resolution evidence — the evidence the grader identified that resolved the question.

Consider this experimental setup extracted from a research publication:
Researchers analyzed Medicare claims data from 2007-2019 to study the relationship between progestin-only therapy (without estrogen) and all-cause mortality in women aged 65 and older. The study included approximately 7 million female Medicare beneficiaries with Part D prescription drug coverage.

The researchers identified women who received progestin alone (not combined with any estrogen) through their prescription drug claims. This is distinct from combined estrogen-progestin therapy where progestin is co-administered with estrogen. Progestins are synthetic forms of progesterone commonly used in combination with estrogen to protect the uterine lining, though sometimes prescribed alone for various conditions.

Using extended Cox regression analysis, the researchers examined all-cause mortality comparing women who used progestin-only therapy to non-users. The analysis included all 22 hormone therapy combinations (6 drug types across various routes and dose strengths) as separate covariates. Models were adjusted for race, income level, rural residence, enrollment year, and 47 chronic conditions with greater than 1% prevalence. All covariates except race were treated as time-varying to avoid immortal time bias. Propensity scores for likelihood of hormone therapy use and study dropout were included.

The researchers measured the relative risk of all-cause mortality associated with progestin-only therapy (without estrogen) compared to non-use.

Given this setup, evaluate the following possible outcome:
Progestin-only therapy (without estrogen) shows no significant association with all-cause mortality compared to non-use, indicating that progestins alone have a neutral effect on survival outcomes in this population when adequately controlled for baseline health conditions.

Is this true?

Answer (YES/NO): YES